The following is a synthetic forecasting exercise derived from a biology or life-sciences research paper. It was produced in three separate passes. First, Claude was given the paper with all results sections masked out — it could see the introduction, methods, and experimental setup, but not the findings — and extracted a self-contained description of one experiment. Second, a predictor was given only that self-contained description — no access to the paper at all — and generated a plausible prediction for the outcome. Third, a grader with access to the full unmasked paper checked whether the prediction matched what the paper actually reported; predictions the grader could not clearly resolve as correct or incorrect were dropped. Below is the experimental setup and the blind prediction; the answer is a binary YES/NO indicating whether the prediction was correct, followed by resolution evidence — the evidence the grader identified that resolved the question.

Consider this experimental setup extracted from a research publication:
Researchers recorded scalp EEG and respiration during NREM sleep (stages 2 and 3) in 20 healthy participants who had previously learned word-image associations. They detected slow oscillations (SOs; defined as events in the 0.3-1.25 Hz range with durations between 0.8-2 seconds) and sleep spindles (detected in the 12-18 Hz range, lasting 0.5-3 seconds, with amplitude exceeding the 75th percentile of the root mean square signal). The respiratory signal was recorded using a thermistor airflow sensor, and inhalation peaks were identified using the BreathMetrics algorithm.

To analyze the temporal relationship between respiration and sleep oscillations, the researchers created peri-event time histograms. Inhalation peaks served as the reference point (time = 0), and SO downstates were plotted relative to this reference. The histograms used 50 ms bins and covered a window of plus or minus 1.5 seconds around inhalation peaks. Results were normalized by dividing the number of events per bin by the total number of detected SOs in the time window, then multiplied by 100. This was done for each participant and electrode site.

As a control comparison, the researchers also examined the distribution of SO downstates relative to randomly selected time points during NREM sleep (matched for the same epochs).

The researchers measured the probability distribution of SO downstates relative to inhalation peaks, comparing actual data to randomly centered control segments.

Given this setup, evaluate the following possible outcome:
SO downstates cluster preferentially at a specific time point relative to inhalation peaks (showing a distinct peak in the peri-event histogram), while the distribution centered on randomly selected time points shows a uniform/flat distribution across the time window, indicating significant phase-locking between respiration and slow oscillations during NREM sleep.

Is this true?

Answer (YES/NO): YES